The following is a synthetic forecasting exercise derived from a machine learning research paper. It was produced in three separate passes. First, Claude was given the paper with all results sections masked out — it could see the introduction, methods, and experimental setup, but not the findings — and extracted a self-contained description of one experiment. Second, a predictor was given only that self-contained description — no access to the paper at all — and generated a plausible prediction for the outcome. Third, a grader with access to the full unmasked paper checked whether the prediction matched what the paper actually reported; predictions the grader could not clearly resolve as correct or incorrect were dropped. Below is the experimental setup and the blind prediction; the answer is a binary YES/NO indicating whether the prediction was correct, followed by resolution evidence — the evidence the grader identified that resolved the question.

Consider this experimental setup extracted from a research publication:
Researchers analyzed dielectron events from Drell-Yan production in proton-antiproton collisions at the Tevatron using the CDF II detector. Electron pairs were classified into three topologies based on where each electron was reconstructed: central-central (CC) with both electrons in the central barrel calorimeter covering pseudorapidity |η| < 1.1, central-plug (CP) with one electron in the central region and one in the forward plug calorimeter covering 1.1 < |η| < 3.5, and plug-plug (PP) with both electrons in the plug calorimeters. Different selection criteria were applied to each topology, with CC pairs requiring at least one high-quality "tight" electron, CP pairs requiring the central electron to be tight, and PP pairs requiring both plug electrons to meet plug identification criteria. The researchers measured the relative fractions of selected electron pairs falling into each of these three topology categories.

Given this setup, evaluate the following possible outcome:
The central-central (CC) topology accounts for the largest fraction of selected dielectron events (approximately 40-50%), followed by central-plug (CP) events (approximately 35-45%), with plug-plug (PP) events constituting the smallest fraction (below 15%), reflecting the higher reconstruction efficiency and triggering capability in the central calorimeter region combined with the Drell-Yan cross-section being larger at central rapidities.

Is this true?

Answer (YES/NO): NO